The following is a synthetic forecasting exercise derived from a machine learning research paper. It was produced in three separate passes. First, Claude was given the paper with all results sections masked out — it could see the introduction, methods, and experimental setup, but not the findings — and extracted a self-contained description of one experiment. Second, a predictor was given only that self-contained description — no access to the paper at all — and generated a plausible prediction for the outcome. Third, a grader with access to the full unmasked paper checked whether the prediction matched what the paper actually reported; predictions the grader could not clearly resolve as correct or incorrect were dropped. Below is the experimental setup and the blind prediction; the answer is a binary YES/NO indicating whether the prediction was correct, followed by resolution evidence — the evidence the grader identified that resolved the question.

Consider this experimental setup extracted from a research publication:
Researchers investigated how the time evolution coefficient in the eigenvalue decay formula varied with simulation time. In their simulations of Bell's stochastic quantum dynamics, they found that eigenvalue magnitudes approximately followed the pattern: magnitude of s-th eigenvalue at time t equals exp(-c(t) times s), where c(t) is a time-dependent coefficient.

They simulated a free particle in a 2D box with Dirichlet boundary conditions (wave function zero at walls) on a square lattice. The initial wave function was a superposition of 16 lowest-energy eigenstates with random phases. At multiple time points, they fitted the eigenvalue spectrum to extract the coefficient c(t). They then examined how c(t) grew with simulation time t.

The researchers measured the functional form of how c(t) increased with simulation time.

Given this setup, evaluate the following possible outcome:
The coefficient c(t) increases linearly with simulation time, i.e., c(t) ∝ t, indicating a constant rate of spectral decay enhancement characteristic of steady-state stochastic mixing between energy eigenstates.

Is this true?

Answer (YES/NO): YES